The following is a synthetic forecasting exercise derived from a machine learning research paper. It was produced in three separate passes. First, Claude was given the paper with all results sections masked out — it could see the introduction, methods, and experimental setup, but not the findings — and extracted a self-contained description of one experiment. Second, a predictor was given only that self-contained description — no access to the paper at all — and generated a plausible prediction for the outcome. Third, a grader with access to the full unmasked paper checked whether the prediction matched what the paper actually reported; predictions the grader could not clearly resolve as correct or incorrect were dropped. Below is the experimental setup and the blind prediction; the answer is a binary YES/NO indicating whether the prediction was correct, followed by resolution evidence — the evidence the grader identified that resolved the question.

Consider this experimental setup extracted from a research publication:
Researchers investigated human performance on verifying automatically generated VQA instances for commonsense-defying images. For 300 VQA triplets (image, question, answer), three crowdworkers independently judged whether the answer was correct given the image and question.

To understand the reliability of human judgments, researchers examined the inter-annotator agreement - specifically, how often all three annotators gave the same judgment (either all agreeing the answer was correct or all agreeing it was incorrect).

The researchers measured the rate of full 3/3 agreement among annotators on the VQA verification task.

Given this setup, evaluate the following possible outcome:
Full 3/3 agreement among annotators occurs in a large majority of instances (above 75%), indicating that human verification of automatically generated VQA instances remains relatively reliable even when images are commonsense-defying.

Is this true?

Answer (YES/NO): YES